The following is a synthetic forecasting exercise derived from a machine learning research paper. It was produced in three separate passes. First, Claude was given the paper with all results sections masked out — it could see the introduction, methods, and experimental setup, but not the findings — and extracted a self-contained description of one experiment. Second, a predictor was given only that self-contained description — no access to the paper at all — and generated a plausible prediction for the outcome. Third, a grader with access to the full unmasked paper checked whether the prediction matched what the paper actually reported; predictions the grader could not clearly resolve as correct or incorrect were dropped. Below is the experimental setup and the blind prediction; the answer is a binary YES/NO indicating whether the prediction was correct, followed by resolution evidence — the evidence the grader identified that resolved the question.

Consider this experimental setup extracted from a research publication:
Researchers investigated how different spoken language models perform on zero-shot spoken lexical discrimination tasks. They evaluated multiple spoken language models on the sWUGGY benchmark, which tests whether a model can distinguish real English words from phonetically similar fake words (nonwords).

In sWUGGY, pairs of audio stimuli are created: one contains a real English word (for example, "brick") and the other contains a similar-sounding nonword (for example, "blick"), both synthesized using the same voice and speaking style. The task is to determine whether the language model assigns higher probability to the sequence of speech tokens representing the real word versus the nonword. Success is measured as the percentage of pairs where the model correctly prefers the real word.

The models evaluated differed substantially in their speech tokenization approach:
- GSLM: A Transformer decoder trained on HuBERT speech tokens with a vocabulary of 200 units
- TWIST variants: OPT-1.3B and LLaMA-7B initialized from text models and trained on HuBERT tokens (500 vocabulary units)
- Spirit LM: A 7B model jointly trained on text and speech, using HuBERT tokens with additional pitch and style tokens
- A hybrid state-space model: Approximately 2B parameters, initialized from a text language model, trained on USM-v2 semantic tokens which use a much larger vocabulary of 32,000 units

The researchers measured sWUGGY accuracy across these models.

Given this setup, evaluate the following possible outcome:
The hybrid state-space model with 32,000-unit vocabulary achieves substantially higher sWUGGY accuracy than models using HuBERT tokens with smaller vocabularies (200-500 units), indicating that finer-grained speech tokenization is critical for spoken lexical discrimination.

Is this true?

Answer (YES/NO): NO